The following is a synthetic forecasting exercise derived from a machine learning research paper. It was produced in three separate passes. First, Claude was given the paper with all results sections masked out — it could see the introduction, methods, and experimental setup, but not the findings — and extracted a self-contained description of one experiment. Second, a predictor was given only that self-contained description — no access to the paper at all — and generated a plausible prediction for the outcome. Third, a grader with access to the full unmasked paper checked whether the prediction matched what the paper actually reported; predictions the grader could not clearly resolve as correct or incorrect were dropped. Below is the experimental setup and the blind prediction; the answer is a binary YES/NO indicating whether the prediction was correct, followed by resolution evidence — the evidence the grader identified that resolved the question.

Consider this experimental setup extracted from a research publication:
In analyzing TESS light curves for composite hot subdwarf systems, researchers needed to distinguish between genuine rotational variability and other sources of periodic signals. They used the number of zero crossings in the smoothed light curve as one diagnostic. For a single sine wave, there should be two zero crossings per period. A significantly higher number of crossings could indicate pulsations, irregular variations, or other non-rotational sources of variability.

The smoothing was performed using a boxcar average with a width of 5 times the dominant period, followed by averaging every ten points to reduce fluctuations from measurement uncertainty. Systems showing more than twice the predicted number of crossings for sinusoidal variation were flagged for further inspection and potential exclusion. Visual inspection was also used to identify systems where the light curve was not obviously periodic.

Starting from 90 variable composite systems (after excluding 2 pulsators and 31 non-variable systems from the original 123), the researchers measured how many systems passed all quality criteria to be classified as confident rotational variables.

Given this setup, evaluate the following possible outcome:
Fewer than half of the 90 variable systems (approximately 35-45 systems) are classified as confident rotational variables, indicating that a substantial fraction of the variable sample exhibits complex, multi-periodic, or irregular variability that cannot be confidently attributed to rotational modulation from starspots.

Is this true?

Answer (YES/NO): NO